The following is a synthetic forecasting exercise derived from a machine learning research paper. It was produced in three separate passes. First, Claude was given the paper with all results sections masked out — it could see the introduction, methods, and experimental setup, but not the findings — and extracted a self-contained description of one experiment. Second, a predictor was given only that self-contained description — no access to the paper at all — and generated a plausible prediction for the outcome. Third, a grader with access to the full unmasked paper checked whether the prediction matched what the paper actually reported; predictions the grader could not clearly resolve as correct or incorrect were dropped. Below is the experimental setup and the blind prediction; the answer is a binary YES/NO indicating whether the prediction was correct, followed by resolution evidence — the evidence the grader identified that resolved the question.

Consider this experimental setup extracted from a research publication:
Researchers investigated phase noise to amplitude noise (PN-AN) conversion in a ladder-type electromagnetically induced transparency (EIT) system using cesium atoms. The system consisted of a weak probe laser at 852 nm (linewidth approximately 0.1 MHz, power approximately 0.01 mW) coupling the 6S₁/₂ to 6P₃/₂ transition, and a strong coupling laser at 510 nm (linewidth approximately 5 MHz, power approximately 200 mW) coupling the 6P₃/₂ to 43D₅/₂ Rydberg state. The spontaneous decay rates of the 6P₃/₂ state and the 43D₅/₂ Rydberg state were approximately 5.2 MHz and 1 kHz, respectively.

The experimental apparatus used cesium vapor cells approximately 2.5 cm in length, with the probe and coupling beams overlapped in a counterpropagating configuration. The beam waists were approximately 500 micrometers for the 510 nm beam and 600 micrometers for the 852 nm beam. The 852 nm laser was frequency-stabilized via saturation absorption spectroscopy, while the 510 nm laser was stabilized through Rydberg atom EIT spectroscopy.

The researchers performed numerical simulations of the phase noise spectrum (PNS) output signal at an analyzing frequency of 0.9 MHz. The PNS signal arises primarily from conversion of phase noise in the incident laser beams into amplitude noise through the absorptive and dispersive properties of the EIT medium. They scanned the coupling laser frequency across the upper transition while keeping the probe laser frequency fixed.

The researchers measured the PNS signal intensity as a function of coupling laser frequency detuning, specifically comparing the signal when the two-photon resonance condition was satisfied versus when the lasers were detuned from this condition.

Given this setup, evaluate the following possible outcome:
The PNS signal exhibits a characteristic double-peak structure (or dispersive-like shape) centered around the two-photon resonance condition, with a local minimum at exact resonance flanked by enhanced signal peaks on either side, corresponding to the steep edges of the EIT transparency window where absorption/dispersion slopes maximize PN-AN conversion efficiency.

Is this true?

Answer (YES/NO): YES